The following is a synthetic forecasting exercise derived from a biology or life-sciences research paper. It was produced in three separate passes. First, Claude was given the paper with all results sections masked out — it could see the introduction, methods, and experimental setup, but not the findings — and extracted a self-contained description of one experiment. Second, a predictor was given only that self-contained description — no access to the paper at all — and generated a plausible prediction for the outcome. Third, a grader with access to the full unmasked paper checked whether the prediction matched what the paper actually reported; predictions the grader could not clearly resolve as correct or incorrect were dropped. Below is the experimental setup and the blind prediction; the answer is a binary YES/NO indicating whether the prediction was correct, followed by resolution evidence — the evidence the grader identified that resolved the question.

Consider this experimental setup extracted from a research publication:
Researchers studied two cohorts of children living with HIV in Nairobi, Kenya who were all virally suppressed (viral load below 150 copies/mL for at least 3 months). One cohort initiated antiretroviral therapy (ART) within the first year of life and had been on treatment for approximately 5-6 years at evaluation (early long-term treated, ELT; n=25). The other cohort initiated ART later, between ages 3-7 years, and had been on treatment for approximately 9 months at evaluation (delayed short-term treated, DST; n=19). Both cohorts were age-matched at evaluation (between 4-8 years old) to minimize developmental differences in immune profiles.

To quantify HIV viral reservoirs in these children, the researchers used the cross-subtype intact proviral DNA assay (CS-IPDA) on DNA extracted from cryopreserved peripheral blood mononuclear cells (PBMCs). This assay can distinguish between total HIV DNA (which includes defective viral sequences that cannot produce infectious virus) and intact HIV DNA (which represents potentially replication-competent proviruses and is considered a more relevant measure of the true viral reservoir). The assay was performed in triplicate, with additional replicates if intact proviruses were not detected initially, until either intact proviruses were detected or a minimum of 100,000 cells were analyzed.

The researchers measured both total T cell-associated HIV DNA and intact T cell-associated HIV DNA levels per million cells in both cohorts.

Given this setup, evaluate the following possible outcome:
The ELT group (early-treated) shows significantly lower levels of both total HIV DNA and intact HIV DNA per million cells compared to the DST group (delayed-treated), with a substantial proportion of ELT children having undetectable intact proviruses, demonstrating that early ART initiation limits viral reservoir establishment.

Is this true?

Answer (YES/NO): NO